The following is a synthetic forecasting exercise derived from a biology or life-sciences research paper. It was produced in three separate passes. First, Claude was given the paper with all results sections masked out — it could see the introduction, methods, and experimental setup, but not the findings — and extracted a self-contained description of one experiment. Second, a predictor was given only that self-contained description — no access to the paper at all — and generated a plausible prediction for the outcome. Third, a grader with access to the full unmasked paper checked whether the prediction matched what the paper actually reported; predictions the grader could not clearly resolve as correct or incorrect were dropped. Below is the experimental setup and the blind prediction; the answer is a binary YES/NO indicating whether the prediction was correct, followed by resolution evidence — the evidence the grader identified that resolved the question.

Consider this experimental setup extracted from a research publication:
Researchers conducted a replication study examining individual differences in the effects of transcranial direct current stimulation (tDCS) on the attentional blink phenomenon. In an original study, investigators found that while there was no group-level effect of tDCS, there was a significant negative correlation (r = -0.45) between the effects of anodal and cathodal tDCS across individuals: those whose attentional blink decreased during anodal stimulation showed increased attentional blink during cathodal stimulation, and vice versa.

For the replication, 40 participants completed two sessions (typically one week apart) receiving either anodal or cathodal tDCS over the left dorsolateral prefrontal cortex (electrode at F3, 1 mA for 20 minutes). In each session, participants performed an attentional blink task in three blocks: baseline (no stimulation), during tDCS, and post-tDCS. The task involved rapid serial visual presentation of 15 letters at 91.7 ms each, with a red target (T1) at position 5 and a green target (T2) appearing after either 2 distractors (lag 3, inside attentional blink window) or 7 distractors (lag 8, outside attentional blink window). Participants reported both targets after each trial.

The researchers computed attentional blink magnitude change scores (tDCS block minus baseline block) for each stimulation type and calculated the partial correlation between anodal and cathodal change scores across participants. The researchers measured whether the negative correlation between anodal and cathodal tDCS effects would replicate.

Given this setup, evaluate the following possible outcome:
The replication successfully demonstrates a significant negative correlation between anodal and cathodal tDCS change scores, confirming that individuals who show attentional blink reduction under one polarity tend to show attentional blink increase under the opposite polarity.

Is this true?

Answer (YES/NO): NO